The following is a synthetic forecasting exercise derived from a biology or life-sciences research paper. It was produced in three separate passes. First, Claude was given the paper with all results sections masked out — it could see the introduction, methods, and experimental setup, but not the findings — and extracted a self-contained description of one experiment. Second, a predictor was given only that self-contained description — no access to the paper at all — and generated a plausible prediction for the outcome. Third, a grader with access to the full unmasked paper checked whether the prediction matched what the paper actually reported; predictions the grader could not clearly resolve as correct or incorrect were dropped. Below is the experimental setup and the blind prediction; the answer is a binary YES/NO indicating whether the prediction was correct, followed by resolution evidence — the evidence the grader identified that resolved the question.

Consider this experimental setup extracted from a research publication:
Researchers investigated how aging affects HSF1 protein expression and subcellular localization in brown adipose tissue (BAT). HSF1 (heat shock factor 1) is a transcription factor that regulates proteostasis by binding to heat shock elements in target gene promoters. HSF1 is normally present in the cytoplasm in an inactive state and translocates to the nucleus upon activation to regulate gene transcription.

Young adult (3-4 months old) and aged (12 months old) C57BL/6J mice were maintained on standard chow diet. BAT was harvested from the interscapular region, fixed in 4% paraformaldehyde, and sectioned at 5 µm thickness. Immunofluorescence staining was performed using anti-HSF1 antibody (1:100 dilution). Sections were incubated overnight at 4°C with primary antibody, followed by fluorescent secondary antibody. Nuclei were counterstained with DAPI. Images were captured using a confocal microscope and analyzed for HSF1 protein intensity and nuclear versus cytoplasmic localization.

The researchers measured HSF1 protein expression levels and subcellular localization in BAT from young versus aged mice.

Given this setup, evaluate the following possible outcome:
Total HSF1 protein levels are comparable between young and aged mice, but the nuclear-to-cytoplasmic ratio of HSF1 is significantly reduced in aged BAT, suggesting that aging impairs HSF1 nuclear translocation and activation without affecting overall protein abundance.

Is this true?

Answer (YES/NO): NO